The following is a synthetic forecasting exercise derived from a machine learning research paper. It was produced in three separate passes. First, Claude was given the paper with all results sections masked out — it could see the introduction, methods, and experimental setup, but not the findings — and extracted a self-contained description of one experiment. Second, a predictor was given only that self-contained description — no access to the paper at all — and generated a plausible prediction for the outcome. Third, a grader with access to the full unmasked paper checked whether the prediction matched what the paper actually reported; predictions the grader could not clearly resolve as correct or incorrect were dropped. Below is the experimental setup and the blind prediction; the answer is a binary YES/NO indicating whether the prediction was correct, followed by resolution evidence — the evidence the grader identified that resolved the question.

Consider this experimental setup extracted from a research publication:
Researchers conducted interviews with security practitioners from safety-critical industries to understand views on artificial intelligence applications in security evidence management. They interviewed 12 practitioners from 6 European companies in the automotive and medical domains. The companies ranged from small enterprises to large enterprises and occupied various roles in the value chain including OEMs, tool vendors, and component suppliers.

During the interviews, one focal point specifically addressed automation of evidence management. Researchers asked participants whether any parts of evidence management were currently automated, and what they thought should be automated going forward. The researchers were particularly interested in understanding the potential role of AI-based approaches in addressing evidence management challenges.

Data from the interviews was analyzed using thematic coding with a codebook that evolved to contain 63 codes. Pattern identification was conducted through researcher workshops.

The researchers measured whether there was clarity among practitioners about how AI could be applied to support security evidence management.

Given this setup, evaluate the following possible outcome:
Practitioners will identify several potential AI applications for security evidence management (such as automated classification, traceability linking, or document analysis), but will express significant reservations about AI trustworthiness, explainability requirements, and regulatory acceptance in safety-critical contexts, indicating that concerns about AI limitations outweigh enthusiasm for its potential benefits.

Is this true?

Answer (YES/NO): NO